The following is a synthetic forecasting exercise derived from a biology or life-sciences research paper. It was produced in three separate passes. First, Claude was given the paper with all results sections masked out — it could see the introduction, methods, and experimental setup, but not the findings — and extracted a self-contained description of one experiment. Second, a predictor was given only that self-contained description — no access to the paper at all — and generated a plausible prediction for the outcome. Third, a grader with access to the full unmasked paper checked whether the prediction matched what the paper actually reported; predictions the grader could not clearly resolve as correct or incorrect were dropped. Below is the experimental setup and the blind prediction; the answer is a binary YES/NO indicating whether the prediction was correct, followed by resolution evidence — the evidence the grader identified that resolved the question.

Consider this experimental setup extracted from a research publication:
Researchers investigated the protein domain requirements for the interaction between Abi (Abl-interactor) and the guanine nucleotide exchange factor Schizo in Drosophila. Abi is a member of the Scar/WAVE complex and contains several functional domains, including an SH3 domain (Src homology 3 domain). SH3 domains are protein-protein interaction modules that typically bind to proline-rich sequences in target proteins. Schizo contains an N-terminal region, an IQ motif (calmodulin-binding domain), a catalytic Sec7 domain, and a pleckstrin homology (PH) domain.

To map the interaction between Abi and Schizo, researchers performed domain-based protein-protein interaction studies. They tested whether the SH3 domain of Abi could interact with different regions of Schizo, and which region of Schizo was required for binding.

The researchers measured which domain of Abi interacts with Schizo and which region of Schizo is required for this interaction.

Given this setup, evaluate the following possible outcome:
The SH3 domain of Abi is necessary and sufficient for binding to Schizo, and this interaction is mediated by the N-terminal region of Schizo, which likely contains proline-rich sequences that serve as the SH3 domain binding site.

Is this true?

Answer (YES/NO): YES